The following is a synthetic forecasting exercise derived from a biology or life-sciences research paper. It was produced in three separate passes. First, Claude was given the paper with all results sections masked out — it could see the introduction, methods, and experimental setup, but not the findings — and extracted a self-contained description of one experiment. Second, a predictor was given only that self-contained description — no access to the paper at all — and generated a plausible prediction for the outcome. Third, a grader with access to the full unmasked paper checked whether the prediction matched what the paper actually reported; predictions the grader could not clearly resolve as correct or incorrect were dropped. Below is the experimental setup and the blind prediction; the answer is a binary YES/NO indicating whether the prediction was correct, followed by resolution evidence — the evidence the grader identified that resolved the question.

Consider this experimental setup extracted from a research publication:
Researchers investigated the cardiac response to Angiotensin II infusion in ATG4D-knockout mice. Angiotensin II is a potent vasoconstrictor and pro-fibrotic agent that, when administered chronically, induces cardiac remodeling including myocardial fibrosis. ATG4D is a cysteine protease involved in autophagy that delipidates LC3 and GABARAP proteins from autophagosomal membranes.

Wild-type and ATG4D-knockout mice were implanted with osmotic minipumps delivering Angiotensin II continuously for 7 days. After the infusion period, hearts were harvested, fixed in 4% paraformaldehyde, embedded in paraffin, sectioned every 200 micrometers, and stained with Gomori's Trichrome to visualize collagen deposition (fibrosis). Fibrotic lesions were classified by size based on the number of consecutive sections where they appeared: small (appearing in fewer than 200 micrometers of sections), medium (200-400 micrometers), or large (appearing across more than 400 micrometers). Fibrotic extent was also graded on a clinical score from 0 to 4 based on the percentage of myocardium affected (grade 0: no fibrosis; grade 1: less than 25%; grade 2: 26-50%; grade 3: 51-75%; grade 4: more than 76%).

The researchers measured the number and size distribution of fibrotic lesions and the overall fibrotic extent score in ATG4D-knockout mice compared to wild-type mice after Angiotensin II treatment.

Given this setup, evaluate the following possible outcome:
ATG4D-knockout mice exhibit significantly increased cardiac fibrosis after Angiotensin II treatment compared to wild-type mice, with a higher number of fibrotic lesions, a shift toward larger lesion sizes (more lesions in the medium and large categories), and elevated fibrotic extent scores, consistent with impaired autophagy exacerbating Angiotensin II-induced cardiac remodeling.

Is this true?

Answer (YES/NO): NO